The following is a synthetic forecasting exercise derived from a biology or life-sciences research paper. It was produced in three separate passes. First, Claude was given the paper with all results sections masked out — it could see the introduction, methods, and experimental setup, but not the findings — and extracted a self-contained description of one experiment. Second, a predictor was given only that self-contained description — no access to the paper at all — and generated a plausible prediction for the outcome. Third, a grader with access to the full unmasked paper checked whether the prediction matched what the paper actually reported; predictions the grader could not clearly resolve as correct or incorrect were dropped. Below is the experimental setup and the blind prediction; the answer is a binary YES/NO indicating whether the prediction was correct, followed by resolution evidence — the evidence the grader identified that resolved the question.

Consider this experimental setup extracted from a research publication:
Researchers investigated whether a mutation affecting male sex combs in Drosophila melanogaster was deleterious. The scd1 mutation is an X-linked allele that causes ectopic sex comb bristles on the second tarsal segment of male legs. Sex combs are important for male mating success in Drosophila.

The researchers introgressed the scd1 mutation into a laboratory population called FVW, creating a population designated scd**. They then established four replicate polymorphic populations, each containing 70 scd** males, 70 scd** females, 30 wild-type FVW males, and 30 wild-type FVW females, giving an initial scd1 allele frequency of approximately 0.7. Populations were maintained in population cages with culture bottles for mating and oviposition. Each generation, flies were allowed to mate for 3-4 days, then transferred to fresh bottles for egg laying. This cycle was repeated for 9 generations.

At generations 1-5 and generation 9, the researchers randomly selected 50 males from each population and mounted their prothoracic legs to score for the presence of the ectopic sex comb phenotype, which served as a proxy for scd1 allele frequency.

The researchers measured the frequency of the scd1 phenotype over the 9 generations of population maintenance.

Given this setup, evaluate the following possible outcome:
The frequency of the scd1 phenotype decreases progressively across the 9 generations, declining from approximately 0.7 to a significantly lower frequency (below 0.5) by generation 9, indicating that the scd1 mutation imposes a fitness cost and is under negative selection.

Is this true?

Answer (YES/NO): YES